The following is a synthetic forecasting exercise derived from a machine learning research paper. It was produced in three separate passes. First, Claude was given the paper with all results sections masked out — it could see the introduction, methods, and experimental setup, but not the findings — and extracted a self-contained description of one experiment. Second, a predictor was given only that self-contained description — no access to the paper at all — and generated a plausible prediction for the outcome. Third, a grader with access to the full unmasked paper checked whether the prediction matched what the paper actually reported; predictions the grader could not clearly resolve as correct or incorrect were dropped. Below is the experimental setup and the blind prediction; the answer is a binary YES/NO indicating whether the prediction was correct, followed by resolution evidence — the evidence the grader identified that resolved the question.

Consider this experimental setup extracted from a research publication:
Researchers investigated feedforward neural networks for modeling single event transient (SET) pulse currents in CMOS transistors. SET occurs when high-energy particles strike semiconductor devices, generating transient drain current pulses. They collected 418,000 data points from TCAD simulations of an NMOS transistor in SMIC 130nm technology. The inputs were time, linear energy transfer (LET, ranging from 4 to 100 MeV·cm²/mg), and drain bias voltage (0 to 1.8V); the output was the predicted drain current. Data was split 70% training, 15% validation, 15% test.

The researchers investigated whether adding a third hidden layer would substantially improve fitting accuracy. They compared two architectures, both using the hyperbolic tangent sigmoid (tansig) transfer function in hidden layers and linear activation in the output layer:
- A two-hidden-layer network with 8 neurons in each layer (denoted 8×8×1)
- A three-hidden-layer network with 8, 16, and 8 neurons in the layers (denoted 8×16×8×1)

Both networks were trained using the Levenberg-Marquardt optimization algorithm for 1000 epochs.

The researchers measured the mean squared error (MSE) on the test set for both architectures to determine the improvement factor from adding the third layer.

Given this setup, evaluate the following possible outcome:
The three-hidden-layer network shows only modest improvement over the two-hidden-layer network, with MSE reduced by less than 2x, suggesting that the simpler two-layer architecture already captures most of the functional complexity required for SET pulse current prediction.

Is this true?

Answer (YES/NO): NO